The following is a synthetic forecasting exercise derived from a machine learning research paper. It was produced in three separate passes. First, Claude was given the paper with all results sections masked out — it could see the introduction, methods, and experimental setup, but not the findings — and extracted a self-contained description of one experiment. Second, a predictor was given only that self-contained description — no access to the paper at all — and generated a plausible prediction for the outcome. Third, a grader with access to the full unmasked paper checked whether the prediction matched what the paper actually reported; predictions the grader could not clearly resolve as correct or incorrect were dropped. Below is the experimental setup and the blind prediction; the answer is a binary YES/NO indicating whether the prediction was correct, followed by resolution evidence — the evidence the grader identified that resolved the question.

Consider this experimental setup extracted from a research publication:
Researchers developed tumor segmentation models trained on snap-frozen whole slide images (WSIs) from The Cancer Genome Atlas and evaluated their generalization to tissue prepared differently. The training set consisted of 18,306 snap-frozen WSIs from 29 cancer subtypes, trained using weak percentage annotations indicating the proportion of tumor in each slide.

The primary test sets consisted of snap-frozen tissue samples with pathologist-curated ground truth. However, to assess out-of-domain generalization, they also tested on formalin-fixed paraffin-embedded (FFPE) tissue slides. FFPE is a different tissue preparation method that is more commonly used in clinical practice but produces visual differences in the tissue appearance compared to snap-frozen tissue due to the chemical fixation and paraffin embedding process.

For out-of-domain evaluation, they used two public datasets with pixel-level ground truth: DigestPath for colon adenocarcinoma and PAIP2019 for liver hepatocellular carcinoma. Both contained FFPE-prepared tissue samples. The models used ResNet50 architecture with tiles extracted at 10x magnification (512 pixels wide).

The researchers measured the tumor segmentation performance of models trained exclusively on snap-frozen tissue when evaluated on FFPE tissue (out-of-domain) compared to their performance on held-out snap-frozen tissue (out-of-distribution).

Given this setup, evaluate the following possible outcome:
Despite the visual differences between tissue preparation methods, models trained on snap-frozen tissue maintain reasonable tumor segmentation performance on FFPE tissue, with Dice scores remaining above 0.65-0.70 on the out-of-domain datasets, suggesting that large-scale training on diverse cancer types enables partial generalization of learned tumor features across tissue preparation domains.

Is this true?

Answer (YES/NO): NO